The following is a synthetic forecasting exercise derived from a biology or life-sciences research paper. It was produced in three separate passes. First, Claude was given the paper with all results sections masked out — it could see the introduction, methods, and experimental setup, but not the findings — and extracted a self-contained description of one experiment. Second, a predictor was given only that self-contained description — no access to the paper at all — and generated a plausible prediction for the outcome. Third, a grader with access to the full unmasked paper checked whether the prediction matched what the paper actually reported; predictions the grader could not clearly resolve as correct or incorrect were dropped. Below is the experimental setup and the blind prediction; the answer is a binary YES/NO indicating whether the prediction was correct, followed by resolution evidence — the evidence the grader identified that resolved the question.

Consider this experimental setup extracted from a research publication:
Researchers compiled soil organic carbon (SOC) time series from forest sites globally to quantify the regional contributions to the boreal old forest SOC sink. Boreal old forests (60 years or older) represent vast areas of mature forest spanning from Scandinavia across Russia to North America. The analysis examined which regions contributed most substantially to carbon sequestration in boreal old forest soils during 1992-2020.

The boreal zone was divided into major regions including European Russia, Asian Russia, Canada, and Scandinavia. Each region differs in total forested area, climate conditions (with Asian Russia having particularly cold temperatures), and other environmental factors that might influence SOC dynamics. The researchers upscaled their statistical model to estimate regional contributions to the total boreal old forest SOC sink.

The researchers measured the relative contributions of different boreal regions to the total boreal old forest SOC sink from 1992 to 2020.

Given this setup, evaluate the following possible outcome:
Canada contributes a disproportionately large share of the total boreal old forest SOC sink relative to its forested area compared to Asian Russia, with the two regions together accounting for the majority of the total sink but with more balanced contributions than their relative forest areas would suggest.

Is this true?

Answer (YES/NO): NO